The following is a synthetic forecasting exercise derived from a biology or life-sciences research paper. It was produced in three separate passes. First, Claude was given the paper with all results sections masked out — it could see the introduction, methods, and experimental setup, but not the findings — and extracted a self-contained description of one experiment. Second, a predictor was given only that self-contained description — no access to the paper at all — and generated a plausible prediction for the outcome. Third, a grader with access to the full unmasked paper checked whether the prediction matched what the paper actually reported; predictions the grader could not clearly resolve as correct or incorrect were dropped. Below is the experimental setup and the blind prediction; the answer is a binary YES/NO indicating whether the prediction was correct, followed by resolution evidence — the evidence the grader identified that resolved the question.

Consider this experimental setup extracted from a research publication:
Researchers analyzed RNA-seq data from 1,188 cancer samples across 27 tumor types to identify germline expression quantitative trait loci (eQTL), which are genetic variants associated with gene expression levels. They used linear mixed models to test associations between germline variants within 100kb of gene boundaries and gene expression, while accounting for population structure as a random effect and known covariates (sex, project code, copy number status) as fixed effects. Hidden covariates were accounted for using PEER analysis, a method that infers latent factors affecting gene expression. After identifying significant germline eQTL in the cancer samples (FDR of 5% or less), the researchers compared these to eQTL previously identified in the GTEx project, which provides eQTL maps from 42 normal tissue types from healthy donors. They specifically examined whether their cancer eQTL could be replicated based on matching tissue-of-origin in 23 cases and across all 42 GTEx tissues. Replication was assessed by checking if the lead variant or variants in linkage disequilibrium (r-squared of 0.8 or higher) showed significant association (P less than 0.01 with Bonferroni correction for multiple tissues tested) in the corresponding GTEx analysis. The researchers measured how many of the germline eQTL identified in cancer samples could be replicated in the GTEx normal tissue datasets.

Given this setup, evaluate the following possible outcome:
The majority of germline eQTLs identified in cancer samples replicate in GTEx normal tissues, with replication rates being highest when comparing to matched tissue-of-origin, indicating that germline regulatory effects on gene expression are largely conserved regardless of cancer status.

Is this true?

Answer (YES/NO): NO